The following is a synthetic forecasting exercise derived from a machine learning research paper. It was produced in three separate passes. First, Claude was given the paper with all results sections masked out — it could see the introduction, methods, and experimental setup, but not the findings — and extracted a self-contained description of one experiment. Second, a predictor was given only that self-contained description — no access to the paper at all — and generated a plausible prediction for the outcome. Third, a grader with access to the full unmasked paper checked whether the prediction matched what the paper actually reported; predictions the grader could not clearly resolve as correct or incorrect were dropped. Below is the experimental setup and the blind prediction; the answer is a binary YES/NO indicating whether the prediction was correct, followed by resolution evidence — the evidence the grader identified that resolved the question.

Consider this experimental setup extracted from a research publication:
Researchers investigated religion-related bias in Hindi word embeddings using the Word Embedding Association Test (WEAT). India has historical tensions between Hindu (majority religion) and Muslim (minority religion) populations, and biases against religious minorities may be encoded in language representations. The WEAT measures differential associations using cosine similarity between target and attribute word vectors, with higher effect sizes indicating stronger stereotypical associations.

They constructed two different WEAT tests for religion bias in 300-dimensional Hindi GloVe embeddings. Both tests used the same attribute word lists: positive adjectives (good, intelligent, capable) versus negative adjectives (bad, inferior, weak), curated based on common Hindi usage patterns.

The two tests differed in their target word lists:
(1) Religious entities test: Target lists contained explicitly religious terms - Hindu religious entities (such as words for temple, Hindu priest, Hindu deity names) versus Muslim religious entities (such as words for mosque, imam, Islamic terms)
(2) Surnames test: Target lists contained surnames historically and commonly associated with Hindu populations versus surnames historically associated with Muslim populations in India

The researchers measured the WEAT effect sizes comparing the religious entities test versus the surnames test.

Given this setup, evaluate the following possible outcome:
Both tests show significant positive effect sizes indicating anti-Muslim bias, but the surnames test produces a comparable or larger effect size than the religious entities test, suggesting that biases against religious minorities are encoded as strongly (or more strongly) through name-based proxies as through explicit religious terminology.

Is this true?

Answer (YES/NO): YES